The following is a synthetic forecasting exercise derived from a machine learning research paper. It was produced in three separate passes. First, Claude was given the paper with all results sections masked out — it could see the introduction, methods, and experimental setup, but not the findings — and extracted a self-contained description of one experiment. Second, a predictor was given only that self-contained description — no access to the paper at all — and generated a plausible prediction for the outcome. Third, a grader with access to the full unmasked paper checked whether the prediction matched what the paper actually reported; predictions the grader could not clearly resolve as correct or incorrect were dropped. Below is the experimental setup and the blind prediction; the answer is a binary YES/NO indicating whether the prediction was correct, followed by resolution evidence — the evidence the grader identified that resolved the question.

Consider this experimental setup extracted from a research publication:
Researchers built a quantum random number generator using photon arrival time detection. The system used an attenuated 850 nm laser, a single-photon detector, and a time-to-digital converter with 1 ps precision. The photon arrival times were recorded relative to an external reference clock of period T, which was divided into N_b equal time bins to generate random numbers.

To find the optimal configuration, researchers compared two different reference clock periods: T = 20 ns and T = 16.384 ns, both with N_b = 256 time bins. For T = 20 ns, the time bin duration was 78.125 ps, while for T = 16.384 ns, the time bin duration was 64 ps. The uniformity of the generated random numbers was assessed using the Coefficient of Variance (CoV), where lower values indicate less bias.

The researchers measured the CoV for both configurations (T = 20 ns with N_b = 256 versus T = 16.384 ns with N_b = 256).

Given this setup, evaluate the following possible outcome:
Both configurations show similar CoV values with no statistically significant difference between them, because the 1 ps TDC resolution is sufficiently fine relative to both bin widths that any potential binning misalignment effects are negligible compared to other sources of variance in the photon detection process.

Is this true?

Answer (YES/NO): NO